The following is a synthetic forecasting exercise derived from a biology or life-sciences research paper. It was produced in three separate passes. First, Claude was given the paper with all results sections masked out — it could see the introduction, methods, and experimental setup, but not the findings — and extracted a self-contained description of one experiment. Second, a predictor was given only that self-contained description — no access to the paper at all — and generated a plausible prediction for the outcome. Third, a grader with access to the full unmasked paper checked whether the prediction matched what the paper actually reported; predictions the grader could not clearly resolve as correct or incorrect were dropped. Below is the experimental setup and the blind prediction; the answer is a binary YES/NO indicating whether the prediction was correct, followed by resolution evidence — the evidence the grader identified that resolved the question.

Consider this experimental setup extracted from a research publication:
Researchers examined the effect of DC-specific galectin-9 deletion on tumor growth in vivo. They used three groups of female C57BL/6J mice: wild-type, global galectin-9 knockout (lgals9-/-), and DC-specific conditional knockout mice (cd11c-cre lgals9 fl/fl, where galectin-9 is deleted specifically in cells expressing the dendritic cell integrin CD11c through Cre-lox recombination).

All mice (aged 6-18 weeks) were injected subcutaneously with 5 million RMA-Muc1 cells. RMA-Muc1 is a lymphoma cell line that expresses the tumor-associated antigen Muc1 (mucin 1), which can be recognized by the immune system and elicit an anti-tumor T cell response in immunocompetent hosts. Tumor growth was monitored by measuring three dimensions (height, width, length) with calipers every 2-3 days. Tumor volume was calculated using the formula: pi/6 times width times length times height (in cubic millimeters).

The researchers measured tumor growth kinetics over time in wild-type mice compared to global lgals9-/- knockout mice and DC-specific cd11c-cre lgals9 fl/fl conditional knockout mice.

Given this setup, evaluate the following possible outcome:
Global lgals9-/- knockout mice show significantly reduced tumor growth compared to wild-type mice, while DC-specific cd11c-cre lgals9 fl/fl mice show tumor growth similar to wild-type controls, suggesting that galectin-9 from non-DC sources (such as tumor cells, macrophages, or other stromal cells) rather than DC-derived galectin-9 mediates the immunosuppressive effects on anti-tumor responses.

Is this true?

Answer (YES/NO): NO